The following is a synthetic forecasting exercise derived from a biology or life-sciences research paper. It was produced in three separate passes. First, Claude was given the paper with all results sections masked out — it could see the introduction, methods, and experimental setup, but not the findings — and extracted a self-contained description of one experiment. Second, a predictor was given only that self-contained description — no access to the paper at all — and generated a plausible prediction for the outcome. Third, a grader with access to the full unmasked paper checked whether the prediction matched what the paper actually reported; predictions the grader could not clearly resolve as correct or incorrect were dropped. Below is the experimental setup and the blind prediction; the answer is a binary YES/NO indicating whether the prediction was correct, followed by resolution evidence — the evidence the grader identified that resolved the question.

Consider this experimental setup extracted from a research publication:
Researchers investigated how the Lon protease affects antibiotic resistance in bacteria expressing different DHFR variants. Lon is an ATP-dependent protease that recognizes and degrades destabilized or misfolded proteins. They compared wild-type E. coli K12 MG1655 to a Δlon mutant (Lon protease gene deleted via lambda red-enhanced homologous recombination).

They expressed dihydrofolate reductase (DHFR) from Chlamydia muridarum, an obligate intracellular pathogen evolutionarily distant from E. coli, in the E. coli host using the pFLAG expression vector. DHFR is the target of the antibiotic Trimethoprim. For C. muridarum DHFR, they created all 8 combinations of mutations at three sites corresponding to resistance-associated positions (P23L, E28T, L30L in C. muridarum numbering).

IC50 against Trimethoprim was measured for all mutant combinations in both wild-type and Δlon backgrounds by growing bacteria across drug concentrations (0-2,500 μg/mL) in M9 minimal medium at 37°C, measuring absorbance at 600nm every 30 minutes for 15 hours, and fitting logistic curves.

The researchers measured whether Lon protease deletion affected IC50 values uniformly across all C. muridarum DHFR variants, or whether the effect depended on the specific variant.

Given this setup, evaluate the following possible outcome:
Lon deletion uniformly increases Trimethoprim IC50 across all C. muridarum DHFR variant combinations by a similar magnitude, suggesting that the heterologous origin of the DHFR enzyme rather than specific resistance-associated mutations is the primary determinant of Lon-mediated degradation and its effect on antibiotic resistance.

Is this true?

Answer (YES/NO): NO